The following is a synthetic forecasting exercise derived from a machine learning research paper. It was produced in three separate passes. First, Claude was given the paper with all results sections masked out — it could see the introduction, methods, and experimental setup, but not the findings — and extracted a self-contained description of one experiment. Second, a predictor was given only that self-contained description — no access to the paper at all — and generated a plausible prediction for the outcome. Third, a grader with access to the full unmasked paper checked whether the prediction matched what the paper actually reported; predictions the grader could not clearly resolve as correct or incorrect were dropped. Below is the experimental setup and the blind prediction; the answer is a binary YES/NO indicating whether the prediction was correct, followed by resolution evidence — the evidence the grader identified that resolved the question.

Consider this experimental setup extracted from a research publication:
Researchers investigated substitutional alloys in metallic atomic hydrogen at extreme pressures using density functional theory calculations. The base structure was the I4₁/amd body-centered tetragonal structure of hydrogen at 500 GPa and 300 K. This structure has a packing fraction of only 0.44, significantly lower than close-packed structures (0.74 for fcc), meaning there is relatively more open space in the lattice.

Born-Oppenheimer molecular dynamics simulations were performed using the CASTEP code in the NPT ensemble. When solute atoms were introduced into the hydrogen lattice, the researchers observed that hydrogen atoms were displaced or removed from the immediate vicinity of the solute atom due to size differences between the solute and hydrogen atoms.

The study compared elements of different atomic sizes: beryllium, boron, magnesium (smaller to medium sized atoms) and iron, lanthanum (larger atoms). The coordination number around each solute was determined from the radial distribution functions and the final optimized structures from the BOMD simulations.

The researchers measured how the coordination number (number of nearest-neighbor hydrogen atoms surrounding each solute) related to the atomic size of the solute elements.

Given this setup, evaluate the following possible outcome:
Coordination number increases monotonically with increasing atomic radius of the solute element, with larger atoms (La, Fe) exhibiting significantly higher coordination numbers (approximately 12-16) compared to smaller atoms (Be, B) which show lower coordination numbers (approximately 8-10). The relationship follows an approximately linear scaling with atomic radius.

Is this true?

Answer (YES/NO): NO